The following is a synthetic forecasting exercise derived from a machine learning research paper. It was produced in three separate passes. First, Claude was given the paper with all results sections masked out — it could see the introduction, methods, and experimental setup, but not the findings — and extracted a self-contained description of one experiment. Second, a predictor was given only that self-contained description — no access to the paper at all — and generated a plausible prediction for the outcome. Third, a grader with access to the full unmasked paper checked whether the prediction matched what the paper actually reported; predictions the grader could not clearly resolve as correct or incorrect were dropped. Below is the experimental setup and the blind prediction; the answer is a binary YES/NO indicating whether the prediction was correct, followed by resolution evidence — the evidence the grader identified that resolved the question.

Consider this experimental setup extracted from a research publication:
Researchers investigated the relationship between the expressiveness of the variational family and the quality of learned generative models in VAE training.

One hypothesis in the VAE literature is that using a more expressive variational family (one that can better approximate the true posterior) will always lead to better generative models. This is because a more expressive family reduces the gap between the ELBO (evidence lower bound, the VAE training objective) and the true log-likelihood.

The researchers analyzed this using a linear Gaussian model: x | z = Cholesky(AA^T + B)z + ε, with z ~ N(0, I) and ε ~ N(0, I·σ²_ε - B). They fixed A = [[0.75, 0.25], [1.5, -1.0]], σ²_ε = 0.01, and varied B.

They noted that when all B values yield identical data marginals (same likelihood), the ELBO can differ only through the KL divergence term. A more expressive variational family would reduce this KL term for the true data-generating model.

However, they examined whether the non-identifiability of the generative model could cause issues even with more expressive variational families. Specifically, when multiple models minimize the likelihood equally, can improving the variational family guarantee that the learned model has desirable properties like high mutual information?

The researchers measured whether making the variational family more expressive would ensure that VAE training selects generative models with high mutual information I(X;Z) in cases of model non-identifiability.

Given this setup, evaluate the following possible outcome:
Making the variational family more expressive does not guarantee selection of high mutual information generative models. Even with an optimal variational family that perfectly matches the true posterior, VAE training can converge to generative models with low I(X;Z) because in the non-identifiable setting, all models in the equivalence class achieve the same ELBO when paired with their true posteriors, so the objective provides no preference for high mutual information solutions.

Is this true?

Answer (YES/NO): YES